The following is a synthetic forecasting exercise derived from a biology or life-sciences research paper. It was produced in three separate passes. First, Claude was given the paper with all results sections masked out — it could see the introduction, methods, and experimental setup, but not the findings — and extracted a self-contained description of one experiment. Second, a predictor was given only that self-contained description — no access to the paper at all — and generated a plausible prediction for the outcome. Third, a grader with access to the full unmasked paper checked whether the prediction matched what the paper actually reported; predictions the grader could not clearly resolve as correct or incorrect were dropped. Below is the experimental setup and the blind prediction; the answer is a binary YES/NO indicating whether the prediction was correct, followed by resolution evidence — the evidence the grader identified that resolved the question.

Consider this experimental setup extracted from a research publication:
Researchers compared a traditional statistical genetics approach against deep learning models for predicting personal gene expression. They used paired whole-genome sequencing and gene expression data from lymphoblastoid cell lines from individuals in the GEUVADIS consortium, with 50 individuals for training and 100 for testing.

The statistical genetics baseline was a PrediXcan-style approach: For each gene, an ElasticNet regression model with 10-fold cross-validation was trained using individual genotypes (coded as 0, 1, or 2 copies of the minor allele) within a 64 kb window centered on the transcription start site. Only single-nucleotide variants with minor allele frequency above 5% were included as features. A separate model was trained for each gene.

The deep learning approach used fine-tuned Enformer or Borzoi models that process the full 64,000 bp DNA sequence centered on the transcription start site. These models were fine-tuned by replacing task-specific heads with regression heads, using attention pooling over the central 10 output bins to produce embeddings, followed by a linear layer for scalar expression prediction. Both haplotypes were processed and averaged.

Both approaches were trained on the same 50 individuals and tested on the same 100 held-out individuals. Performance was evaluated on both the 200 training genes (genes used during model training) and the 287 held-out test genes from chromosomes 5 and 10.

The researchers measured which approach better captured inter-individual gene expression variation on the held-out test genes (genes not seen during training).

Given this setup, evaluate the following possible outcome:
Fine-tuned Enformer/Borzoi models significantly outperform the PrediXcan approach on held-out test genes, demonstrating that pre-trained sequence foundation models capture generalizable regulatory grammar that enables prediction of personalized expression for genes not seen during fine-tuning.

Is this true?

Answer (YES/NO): NO